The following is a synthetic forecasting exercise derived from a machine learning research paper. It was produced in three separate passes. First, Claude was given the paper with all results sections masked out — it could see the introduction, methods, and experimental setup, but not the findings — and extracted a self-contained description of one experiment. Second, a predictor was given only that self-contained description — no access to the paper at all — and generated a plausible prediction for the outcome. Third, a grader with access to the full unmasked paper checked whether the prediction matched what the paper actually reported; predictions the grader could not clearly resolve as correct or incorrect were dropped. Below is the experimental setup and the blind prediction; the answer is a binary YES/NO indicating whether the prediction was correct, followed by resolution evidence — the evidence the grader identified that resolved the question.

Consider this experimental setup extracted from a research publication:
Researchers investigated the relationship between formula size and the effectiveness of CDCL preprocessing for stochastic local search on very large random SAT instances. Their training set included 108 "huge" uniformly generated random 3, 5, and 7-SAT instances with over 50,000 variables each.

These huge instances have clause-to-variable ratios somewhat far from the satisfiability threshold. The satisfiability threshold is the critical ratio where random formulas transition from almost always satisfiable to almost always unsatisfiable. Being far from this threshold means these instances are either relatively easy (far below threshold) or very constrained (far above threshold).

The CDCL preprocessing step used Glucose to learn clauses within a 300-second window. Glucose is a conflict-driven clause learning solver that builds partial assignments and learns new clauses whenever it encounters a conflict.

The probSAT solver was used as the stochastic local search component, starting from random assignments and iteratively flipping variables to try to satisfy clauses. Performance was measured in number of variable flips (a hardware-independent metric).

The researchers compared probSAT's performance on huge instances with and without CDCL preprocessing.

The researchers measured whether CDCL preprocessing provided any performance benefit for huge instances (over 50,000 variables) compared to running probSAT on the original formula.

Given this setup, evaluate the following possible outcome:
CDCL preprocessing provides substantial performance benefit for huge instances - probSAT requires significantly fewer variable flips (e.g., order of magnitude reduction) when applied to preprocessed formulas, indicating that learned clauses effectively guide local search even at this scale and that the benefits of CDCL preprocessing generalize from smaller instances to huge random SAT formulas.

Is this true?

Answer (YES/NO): NO